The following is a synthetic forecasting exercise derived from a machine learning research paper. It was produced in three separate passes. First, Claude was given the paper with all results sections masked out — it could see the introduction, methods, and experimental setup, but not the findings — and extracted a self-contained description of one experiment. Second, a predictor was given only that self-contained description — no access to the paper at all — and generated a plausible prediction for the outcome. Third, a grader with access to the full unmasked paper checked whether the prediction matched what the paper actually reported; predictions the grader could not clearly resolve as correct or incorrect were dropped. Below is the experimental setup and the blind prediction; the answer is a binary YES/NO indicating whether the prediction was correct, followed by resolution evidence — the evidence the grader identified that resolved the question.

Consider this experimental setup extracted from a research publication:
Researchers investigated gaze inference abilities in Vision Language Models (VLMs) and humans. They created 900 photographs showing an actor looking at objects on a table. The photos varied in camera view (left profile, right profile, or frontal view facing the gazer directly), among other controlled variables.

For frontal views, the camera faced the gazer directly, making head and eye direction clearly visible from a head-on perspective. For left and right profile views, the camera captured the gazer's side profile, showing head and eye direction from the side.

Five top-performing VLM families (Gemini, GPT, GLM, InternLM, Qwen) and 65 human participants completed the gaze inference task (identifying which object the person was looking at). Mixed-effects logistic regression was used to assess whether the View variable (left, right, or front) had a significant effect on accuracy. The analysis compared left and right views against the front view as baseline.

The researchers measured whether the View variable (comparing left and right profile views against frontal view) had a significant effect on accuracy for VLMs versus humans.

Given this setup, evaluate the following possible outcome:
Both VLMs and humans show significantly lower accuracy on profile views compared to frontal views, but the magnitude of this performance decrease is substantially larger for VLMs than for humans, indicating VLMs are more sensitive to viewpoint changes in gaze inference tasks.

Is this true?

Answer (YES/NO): NO